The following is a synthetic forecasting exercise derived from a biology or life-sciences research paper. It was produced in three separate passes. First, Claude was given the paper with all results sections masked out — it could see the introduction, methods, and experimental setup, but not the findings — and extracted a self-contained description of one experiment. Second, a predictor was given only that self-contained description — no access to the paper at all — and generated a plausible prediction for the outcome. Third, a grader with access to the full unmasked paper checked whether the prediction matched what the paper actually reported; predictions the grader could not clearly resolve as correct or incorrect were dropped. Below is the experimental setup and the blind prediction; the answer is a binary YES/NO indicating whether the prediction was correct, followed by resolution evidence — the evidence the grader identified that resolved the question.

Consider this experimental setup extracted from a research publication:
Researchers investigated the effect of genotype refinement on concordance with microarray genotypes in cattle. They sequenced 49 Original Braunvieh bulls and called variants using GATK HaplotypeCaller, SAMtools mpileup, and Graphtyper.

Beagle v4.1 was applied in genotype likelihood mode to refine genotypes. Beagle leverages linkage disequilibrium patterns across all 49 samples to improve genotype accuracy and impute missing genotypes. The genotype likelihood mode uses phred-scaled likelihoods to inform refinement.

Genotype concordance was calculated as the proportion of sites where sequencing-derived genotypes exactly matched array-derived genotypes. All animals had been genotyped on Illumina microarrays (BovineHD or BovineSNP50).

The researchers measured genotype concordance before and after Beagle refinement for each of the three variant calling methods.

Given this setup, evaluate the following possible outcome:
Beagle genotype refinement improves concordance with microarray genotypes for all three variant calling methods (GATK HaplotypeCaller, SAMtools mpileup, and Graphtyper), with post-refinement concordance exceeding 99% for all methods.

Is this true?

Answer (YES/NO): YES